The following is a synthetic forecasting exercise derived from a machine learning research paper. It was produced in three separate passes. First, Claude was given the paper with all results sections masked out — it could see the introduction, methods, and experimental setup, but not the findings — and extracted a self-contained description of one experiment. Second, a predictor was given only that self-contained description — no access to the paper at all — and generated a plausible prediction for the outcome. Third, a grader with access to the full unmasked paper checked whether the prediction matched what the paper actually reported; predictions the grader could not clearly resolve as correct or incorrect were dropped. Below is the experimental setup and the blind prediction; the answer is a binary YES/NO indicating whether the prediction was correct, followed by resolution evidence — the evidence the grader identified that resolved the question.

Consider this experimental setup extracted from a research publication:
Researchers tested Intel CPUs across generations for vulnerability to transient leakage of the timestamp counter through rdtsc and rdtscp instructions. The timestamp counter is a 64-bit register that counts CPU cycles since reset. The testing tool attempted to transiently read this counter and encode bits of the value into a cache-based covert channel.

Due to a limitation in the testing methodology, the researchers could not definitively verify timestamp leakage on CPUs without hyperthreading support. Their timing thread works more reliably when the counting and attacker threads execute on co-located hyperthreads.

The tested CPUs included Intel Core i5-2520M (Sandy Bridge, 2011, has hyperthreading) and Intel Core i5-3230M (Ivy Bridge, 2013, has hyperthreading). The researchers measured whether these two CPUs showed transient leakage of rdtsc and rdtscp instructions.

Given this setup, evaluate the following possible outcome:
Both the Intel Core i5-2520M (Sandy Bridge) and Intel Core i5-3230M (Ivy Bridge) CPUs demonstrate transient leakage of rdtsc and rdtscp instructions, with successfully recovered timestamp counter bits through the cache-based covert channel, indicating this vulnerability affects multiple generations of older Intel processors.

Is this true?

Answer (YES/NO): YES